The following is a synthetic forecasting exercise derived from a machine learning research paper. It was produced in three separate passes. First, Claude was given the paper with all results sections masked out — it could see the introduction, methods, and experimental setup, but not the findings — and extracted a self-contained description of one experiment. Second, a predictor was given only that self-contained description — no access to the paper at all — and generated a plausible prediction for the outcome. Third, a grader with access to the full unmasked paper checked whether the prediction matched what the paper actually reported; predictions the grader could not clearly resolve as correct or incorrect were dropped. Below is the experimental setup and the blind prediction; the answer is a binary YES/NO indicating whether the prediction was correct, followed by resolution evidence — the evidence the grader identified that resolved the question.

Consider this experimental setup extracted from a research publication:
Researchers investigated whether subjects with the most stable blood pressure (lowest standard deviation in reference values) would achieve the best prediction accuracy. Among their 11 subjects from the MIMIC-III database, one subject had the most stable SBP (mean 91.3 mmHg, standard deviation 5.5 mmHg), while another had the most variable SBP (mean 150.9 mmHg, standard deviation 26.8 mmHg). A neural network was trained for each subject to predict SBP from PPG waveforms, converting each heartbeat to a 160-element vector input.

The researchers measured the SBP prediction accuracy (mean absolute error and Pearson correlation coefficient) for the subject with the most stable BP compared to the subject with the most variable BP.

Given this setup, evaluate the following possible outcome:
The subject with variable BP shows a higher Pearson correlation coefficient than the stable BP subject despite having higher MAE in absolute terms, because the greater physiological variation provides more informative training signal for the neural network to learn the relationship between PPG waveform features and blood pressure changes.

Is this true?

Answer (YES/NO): YES